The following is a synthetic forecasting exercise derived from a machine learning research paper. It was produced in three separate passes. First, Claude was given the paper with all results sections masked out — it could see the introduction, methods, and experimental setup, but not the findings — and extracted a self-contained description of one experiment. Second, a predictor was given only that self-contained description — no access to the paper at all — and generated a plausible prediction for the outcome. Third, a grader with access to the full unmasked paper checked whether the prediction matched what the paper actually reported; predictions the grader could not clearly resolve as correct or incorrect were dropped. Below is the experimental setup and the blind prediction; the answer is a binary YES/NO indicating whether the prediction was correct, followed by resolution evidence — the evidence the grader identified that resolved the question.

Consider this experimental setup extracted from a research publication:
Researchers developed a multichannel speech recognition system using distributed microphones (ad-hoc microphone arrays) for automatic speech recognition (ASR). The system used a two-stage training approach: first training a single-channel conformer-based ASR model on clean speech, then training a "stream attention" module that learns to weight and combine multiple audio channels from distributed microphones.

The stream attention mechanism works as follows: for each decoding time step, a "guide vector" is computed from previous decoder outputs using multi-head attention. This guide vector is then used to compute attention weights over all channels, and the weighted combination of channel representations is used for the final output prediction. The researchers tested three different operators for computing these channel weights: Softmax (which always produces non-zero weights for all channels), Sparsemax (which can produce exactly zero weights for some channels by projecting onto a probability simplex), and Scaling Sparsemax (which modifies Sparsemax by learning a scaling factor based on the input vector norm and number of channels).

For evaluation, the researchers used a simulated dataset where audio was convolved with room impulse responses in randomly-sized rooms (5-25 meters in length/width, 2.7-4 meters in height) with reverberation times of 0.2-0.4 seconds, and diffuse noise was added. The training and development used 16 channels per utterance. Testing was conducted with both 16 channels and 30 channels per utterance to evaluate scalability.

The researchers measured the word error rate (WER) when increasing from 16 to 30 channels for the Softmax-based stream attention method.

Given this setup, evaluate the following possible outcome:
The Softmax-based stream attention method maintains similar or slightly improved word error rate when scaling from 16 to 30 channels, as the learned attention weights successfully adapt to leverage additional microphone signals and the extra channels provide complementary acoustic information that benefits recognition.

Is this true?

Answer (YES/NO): NO